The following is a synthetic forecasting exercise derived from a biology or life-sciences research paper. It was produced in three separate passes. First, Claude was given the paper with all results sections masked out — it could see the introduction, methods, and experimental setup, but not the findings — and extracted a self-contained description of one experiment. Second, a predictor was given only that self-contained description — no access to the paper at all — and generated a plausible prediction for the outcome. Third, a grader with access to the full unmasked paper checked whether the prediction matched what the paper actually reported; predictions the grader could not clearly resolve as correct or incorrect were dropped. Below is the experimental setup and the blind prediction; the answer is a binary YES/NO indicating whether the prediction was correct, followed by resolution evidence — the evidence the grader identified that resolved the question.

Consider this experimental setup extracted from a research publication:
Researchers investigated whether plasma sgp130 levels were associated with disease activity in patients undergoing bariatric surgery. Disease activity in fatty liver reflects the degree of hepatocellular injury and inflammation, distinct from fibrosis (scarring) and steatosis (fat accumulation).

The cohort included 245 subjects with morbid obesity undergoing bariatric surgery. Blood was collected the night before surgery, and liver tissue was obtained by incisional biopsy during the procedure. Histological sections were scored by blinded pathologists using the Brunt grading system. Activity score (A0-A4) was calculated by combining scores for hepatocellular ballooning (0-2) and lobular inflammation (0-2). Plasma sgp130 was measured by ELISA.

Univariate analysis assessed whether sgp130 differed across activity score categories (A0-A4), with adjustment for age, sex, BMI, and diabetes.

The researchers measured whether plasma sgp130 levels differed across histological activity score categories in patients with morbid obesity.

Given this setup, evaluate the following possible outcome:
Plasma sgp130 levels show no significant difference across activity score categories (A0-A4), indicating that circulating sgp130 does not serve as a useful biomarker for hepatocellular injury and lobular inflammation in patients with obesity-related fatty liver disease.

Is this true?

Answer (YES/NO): YES